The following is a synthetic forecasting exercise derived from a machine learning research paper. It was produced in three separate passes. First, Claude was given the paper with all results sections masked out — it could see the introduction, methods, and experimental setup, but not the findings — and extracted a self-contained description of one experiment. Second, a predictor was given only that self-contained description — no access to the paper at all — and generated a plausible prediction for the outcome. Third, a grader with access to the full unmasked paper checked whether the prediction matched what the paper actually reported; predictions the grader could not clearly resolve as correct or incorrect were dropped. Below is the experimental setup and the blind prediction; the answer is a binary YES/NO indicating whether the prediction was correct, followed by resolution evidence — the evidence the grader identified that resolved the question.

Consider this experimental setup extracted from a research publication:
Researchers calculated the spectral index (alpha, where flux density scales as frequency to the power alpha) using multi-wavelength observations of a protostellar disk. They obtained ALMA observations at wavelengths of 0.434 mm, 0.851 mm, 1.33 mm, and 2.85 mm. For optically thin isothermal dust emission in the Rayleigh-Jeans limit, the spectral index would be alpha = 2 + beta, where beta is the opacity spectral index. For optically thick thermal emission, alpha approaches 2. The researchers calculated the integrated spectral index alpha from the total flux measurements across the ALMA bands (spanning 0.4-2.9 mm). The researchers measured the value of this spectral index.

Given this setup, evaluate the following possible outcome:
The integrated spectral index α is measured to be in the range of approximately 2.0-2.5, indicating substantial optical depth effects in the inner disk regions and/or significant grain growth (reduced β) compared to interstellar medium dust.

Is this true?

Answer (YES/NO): YES